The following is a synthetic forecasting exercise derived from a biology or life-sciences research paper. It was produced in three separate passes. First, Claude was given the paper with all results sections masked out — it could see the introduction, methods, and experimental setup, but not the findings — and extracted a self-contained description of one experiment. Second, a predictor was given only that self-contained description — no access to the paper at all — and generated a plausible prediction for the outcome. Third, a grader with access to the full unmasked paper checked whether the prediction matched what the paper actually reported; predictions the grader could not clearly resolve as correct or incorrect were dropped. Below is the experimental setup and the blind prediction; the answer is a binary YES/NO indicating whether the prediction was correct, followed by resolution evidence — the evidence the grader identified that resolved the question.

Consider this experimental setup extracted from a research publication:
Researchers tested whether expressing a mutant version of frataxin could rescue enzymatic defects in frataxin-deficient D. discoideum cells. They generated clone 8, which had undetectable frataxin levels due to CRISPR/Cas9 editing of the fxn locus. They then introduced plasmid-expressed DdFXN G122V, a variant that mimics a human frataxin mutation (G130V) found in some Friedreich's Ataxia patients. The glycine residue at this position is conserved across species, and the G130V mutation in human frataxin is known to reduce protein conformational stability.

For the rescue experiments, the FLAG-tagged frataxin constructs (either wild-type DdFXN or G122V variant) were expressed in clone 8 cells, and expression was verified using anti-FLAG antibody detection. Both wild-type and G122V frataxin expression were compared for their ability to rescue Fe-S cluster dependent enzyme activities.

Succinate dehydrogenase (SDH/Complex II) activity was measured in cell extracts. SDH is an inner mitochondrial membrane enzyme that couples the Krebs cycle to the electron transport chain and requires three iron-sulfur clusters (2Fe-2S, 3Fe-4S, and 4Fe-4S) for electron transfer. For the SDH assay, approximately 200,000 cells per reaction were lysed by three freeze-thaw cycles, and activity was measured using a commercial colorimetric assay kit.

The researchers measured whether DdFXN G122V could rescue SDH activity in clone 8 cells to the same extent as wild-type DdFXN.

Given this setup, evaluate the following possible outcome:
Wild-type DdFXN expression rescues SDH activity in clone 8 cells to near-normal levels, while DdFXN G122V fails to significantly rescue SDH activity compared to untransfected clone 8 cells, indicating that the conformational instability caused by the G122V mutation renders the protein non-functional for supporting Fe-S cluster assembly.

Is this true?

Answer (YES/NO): NO